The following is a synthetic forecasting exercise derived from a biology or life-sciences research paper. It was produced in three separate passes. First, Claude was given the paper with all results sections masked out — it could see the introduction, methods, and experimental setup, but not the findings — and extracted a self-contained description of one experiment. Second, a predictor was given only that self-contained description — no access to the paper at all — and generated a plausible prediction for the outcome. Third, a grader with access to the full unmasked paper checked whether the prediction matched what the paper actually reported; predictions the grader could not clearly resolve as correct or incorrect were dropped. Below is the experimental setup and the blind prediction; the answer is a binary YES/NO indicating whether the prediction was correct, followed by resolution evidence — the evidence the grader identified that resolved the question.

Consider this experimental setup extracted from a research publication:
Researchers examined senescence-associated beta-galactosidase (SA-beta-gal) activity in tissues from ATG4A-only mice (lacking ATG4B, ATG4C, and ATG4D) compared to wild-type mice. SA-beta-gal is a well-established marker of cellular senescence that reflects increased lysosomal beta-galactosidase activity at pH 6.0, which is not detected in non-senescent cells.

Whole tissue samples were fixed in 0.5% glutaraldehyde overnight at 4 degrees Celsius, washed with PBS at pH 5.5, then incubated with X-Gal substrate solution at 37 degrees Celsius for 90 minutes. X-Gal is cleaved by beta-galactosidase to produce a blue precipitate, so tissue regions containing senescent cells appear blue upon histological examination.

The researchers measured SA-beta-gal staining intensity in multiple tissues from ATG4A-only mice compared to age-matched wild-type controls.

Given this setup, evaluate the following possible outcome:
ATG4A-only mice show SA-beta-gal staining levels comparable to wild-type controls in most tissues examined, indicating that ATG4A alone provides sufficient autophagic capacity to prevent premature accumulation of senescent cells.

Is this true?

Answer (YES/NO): NO